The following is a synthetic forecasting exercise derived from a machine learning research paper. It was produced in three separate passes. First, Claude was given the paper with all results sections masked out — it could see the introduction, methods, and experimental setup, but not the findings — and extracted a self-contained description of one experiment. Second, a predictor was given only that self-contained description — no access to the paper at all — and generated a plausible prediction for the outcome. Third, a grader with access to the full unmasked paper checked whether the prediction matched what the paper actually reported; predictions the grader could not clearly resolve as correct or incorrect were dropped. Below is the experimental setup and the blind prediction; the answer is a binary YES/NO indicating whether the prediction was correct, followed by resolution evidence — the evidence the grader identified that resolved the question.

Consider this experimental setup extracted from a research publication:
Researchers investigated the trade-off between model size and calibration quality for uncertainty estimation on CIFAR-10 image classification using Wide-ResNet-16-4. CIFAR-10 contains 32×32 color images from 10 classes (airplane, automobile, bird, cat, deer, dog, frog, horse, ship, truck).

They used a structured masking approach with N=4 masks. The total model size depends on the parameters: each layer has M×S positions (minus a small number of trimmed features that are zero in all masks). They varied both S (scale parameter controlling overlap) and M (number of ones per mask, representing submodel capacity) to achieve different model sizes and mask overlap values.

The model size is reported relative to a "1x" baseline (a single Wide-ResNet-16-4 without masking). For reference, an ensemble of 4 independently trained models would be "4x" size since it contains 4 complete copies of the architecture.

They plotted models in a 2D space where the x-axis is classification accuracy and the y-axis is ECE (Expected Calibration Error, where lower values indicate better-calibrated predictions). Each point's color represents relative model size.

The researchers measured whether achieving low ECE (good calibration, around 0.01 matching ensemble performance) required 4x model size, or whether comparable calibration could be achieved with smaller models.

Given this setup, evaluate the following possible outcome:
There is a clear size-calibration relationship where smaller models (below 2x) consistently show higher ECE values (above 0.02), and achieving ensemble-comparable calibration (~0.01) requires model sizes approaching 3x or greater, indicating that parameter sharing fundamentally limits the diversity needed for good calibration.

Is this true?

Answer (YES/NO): NO